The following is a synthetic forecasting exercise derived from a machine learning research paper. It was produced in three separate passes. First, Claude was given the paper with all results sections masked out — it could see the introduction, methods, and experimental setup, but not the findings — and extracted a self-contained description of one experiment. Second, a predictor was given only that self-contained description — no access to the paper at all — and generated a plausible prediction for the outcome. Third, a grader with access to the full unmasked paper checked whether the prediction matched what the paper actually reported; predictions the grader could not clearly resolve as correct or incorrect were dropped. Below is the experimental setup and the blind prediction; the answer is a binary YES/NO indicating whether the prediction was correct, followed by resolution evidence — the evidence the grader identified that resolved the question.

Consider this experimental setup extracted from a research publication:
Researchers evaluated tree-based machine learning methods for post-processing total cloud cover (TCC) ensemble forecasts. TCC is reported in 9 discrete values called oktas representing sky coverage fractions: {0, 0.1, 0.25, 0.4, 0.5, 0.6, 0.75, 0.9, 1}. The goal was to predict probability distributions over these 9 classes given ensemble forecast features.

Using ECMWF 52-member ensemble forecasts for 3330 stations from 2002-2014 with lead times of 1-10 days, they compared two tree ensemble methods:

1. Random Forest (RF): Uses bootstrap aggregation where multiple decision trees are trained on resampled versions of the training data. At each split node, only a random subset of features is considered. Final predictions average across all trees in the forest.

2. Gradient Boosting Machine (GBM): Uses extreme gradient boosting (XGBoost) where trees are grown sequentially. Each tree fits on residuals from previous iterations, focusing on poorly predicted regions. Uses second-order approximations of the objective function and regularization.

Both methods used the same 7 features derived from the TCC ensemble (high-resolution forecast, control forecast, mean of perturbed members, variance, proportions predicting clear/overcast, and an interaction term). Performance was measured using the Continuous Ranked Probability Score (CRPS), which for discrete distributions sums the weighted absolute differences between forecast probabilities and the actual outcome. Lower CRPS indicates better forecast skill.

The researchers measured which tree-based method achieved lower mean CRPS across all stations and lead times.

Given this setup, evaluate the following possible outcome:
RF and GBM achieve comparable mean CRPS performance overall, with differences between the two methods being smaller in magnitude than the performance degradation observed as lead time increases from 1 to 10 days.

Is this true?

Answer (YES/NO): NO